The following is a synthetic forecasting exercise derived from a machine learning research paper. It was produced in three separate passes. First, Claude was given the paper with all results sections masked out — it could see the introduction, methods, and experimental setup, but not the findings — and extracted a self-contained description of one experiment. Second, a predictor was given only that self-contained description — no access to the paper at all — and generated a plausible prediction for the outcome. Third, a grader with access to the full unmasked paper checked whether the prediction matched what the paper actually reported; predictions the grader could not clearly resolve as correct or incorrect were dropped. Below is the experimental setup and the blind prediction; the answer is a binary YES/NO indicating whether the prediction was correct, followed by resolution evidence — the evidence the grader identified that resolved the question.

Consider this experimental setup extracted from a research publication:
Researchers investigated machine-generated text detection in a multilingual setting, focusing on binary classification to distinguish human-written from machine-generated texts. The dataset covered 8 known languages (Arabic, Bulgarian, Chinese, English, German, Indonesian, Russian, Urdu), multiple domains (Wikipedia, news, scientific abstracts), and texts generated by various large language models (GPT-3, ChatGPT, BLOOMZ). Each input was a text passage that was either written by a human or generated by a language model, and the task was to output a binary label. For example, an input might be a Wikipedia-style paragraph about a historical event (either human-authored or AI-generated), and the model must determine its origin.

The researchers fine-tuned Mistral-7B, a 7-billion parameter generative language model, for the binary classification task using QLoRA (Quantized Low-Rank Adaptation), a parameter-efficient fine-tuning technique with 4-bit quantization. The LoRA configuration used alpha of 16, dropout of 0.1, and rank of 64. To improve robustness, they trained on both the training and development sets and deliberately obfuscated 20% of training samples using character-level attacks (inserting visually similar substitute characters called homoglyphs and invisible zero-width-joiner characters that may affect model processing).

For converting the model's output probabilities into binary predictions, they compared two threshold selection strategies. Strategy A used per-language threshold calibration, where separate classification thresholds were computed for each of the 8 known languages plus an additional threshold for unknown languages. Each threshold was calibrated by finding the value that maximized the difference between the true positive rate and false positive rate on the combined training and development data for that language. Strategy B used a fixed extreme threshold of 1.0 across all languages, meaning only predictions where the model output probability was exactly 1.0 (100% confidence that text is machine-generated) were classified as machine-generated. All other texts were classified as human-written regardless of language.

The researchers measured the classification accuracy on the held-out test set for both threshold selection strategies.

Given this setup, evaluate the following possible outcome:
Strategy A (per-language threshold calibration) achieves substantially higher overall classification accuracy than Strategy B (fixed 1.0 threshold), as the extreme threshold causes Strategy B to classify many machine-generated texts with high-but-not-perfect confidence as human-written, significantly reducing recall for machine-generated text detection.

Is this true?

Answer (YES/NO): NO